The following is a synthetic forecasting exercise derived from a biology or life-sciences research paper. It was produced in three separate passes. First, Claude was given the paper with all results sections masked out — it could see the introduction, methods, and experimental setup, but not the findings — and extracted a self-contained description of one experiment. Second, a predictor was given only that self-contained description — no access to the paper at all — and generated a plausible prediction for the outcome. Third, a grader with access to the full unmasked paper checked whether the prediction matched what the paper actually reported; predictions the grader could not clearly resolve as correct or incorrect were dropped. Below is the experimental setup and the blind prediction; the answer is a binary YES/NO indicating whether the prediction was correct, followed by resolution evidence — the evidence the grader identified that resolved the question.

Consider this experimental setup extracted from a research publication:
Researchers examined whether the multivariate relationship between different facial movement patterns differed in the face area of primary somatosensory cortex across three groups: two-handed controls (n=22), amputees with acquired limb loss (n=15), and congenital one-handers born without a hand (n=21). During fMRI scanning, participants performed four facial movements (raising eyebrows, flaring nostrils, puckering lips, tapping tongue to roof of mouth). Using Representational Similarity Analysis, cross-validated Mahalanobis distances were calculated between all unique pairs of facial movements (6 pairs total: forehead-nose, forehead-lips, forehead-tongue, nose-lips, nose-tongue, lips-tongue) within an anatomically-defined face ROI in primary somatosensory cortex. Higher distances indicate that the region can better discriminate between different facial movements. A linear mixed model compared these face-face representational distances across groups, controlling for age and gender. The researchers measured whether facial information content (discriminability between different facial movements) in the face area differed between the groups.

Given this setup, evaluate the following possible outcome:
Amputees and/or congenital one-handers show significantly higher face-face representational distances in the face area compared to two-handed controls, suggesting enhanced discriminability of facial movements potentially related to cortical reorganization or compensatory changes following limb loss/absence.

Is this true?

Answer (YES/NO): NO